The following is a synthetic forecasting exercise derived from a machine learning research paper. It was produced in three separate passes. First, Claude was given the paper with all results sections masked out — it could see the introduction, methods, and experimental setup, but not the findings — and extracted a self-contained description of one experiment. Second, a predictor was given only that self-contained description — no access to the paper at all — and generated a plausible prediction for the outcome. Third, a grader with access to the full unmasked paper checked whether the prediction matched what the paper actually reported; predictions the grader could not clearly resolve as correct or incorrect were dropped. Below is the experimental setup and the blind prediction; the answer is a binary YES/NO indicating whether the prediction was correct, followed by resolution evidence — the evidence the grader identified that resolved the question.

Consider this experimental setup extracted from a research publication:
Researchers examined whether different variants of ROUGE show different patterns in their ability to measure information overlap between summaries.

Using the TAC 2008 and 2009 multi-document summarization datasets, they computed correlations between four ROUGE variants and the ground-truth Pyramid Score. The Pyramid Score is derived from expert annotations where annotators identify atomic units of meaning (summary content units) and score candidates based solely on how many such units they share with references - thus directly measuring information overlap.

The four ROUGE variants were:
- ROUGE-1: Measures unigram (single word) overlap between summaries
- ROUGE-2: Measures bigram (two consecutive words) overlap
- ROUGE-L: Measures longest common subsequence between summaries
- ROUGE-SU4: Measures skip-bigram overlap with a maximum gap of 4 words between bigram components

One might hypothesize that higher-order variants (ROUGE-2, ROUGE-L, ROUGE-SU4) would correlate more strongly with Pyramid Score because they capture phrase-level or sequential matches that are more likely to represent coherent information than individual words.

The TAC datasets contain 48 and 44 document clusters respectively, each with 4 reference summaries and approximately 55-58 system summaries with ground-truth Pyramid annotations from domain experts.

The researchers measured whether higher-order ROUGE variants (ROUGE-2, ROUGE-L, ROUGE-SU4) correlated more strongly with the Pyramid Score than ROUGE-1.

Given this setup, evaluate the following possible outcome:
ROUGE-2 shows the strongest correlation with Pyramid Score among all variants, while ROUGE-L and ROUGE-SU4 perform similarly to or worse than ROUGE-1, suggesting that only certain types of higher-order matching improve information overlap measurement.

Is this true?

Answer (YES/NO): NO